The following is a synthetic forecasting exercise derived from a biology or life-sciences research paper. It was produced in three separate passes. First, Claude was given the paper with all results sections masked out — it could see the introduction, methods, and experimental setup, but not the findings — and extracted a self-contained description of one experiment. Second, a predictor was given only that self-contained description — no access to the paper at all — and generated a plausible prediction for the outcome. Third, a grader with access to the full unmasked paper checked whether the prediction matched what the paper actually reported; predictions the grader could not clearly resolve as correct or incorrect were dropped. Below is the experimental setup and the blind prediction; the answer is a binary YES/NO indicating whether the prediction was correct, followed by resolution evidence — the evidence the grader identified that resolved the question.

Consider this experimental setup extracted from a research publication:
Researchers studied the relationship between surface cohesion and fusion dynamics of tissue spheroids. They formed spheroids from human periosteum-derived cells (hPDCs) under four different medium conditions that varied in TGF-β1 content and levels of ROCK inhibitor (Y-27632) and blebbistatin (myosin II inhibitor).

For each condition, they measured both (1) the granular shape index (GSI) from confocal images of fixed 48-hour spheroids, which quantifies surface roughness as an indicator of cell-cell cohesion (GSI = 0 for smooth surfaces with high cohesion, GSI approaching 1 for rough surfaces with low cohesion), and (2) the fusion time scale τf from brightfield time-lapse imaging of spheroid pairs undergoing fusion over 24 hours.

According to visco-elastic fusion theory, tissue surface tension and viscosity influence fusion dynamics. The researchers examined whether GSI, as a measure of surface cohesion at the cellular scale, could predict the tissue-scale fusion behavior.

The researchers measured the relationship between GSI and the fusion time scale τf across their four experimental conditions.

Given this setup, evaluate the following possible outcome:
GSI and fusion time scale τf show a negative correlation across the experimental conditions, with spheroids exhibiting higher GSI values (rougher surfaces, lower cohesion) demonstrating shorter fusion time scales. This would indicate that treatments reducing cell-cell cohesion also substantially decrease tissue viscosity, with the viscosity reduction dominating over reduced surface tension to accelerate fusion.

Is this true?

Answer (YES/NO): NO